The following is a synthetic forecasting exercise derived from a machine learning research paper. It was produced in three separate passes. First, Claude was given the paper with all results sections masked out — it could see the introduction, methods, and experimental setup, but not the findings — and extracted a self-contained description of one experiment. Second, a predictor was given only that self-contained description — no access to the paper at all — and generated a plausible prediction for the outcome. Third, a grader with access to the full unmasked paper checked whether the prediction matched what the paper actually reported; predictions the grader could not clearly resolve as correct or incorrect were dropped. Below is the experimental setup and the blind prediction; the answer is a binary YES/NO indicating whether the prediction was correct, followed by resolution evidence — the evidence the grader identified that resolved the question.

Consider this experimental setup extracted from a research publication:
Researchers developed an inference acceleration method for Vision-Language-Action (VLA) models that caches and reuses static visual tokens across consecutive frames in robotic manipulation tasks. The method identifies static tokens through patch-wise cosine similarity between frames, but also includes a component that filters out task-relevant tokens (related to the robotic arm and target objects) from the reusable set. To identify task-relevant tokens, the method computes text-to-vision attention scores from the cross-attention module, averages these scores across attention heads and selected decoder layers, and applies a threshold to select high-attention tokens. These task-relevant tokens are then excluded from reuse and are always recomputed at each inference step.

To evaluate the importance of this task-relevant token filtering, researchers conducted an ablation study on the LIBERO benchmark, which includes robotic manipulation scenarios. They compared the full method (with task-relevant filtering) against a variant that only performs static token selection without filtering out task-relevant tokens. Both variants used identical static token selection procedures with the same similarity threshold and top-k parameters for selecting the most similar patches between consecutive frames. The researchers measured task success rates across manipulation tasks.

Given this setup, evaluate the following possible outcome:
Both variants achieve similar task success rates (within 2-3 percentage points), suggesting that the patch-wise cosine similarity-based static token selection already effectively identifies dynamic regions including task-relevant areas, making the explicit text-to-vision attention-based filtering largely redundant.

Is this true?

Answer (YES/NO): NO